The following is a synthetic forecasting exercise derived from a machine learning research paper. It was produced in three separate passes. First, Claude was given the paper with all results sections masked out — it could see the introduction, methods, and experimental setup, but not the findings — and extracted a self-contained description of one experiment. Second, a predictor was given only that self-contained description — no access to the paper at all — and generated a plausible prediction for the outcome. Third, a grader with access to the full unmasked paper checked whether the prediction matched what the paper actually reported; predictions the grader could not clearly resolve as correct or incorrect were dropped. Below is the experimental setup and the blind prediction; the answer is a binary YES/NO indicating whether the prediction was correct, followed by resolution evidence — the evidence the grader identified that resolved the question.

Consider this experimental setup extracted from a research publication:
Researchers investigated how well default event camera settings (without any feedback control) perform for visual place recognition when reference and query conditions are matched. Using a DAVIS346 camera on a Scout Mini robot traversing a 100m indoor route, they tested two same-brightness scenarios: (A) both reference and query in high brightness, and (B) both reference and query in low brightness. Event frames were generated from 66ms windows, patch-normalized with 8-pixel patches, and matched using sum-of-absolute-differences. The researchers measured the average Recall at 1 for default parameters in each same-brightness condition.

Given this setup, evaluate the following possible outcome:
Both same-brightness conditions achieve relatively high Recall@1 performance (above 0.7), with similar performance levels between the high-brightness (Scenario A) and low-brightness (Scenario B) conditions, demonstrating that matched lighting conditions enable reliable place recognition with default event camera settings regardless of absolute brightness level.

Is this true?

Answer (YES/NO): YES